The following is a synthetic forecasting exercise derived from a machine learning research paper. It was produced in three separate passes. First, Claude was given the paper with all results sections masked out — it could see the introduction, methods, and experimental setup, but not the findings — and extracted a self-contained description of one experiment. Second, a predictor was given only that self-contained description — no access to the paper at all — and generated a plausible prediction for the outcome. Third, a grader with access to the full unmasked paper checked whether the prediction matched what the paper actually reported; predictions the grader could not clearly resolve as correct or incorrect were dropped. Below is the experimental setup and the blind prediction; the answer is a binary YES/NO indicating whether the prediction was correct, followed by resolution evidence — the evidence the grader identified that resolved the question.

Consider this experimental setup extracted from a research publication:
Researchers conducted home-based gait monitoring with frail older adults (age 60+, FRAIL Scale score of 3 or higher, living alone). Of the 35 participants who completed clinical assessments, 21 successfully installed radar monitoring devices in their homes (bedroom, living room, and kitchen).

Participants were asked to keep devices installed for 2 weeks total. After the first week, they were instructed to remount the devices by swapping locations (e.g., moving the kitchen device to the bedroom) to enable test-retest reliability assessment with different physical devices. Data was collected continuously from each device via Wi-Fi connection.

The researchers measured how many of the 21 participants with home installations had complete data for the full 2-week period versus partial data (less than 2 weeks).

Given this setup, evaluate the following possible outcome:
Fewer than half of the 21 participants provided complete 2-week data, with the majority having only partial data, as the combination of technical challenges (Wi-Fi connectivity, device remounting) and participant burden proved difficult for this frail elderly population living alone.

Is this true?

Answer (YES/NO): NO